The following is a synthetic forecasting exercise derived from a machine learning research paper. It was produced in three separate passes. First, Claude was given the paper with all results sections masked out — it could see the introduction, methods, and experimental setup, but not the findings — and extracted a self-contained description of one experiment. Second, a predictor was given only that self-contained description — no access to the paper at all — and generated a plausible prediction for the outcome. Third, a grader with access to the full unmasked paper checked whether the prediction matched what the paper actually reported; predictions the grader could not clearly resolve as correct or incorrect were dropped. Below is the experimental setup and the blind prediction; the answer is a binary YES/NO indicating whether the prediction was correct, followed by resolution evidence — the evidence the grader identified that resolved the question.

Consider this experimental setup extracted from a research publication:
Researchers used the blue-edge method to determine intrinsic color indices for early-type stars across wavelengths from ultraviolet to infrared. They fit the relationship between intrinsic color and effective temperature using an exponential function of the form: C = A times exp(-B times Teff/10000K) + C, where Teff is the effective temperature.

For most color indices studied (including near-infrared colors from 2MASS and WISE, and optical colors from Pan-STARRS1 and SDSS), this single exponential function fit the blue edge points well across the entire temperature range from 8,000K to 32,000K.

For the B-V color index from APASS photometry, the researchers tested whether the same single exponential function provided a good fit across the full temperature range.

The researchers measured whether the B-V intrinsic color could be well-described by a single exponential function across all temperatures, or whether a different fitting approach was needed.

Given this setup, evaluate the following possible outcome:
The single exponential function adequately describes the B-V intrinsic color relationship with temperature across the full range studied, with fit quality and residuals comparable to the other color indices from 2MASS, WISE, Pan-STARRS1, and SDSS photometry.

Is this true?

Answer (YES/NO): NO